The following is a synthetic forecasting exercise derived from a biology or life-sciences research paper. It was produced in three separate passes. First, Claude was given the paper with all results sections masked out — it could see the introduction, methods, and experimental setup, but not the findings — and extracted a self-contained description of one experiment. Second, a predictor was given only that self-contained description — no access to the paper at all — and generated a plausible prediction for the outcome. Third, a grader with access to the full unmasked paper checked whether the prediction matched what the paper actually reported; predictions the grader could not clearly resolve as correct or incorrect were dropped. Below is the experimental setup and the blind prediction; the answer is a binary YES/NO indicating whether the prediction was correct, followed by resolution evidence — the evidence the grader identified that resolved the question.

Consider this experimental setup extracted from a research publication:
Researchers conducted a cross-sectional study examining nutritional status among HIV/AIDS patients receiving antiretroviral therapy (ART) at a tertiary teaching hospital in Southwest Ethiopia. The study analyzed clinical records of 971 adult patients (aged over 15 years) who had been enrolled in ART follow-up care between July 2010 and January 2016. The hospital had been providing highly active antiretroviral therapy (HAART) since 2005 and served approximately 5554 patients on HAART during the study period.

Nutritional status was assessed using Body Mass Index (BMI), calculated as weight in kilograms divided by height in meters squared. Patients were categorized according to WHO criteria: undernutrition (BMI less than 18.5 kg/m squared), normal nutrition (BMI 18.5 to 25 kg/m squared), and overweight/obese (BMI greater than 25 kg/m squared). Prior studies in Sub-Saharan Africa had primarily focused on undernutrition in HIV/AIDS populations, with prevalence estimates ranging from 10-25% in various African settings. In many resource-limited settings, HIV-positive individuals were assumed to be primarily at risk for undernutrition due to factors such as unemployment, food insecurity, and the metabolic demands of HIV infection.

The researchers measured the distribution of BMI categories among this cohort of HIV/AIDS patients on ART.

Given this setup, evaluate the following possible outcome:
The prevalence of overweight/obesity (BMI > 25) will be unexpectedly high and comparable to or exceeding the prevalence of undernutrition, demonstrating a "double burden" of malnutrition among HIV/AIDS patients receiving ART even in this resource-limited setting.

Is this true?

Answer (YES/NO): NO